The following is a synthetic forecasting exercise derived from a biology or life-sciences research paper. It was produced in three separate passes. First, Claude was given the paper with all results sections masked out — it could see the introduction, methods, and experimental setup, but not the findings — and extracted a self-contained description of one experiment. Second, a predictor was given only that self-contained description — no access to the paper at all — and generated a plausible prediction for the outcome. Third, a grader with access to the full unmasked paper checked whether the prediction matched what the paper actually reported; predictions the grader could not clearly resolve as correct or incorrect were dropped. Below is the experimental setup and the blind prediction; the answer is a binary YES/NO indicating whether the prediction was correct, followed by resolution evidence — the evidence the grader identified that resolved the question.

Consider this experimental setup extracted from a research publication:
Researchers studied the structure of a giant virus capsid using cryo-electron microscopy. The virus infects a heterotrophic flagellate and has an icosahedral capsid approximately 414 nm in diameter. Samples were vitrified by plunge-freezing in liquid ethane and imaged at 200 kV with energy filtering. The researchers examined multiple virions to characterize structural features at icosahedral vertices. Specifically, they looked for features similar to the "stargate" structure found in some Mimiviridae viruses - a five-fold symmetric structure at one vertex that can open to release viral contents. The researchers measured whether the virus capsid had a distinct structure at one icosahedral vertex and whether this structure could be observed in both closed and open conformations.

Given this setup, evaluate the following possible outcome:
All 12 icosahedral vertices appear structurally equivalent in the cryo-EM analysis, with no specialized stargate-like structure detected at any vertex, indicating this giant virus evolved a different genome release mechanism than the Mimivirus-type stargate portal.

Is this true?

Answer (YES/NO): NO